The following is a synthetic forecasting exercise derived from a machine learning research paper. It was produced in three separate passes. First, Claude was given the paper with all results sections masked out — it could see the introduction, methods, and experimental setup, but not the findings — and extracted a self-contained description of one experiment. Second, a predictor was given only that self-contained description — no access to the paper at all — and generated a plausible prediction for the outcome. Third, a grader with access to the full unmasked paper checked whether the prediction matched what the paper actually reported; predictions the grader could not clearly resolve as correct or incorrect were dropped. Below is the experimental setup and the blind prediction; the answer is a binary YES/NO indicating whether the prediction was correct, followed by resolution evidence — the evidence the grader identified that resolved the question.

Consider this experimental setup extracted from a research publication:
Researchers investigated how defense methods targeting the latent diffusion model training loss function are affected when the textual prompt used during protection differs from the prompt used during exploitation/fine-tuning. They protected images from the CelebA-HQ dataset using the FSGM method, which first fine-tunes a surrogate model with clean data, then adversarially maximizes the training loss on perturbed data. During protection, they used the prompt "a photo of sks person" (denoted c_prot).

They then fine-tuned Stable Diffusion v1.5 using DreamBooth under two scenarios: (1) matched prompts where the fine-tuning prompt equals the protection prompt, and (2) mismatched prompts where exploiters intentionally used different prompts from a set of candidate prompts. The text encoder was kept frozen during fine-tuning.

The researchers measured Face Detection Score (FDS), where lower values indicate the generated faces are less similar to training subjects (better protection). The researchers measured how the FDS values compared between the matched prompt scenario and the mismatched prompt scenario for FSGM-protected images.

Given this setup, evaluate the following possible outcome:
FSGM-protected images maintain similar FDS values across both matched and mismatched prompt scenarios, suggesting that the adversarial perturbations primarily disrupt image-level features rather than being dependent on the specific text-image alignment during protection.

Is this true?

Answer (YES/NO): NO